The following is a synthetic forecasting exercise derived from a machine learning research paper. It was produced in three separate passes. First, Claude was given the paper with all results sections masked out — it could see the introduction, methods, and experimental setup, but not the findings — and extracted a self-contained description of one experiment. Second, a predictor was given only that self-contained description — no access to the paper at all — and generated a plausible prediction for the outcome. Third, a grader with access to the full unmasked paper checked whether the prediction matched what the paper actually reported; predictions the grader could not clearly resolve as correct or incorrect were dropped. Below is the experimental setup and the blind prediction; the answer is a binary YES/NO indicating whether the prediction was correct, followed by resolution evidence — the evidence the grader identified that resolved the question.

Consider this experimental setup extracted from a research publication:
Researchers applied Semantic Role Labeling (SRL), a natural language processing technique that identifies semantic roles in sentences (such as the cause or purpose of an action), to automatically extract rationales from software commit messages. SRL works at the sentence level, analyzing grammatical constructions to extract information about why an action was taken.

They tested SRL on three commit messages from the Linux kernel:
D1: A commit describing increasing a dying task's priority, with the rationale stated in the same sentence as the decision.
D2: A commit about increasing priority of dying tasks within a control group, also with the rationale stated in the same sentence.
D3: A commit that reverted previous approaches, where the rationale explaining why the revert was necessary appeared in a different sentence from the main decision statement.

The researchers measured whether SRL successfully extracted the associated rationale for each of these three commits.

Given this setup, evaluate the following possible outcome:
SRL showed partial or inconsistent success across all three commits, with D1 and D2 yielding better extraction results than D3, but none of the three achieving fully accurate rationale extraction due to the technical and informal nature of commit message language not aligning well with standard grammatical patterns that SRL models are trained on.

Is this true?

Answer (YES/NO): NO